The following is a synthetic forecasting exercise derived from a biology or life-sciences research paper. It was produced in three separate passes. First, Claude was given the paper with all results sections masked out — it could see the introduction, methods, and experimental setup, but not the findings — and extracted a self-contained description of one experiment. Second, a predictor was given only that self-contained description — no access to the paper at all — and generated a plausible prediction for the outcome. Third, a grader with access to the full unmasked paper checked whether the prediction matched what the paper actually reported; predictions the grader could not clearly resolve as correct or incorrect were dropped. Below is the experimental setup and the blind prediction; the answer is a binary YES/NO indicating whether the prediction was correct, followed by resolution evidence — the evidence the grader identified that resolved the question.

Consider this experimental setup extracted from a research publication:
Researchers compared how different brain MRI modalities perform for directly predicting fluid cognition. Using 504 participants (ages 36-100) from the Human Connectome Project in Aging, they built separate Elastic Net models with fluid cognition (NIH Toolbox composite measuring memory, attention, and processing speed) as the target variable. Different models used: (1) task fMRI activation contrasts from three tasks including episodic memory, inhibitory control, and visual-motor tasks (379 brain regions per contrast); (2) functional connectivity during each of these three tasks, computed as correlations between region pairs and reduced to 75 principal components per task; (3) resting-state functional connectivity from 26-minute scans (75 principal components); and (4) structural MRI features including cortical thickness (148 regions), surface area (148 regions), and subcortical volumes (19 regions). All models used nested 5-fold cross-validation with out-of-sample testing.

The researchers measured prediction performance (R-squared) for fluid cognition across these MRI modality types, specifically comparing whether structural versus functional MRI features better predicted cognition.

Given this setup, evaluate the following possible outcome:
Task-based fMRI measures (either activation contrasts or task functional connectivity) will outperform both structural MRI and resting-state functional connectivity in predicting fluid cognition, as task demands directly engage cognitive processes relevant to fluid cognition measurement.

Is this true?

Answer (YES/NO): NO